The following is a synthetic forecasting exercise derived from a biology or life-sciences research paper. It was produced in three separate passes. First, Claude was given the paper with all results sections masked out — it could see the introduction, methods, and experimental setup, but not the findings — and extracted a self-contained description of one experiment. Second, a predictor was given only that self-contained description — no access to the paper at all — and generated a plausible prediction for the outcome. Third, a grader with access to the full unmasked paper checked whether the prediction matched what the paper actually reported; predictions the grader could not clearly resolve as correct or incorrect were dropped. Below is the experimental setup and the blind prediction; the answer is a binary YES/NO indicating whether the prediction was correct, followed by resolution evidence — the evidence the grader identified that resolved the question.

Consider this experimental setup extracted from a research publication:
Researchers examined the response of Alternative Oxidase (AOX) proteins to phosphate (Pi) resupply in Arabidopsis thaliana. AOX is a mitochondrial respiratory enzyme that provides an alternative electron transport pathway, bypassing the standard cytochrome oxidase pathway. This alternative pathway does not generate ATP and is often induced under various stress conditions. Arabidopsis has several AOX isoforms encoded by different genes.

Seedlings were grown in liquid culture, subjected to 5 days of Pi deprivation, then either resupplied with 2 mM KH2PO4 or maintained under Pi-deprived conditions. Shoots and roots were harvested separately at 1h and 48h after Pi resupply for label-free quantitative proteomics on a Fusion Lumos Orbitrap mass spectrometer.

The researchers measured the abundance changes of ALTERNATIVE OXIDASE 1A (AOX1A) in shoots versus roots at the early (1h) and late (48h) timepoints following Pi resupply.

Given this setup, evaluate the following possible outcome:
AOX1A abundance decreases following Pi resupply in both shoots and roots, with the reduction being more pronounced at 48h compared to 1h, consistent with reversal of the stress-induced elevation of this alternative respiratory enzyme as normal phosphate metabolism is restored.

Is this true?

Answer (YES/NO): NO